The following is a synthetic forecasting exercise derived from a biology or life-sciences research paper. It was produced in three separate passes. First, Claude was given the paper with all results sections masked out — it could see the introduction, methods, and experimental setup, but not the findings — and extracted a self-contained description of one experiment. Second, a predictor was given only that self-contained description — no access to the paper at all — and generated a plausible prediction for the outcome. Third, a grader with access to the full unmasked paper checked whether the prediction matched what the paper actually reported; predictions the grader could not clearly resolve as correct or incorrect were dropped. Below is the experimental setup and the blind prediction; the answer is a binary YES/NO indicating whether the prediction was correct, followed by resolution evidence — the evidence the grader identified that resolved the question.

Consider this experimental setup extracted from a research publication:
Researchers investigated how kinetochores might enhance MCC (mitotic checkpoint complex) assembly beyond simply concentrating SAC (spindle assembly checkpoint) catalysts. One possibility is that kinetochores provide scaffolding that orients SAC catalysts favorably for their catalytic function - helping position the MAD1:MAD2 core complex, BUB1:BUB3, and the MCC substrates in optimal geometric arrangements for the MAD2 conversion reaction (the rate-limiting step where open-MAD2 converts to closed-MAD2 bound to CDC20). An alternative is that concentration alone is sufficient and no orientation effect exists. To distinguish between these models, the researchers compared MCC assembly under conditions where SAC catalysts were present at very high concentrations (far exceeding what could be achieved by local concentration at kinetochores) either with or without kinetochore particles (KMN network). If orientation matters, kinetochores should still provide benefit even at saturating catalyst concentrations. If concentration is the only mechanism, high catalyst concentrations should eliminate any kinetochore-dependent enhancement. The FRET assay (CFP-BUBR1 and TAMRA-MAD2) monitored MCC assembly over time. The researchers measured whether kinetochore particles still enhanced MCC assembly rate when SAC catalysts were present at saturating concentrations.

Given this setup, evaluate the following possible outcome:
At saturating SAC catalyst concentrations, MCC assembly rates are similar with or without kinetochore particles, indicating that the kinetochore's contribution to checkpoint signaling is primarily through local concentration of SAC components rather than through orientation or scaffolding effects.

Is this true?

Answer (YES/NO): NO